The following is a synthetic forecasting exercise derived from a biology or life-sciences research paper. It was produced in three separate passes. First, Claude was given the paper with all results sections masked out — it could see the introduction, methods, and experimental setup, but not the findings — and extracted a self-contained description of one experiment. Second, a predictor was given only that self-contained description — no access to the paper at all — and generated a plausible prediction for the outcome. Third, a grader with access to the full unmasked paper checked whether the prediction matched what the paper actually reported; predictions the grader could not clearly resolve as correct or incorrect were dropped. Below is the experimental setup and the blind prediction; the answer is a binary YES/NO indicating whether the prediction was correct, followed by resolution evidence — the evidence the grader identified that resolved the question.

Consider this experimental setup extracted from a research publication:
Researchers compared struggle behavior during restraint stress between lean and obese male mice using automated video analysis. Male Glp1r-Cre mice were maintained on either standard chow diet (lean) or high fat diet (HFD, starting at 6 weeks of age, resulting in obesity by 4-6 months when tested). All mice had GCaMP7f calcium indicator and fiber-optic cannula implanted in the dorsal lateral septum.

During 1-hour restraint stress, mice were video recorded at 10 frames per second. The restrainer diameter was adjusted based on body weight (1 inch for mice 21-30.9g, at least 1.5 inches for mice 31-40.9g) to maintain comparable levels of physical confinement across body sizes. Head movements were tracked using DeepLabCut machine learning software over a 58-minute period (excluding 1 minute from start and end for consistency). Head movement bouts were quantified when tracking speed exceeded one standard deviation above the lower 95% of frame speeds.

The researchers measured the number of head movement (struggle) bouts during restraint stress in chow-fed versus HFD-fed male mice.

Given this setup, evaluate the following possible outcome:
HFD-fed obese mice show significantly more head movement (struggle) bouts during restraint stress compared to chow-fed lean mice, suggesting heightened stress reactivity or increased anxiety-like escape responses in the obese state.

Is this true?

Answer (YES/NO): NO